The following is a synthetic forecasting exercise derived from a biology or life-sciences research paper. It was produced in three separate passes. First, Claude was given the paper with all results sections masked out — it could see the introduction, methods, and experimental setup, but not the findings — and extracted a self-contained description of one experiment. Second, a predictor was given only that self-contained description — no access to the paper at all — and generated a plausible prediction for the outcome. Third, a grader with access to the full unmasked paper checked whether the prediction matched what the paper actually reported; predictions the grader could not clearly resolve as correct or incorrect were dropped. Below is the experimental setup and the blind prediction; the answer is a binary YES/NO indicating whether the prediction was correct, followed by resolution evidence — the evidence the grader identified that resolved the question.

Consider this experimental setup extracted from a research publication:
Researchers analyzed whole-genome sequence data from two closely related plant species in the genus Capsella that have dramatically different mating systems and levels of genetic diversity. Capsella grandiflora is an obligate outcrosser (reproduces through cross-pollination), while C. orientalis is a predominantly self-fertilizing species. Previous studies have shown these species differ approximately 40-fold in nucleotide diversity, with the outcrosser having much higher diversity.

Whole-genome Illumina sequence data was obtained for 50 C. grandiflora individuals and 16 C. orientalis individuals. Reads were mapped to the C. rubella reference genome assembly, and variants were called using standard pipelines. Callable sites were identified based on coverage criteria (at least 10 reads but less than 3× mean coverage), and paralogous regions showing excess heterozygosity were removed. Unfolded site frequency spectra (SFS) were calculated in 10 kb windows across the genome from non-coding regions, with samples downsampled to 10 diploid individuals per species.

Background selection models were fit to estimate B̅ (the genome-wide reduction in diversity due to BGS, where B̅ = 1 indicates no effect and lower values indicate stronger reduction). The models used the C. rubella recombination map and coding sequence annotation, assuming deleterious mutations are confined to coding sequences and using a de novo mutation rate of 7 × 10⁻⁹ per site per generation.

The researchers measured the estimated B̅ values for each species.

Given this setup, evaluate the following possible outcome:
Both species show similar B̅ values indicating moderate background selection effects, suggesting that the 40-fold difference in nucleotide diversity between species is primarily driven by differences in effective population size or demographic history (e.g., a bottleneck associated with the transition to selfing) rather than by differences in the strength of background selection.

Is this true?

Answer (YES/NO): NO